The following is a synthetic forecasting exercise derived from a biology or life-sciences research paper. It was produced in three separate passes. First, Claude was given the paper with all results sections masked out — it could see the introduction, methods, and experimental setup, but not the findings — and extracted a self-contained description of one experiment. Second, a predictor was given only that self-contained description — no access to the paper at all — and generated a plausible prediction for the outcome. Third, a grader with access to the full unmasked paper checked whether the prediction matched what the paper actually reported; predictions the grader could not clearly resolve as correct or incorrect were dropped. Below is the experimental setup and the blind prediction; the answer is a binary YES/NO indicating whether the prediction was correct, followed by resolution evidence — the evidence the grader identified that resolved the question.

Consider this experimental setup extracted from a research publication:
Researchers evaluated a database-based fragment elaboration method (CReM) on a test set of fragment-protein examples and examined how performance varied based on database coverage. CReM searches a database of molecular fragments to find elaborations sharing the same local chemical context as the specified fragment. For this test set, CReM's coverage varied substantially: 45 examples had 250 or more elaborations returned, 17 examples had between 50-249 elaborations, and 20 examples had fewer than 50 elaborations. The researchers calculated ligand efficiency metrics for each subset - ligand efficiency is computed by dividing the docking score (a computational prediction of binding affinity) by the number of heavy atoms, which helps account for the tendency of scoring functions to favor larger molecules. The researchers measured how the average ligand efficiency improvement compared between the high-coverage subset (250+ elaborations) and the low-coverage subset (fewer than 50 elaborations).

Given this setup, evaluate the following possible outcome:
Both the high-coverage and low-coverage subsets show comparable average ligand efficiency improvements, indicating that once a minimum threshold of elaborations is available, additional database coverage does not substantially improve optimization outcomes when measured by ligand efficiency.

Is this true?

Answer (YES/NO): NO